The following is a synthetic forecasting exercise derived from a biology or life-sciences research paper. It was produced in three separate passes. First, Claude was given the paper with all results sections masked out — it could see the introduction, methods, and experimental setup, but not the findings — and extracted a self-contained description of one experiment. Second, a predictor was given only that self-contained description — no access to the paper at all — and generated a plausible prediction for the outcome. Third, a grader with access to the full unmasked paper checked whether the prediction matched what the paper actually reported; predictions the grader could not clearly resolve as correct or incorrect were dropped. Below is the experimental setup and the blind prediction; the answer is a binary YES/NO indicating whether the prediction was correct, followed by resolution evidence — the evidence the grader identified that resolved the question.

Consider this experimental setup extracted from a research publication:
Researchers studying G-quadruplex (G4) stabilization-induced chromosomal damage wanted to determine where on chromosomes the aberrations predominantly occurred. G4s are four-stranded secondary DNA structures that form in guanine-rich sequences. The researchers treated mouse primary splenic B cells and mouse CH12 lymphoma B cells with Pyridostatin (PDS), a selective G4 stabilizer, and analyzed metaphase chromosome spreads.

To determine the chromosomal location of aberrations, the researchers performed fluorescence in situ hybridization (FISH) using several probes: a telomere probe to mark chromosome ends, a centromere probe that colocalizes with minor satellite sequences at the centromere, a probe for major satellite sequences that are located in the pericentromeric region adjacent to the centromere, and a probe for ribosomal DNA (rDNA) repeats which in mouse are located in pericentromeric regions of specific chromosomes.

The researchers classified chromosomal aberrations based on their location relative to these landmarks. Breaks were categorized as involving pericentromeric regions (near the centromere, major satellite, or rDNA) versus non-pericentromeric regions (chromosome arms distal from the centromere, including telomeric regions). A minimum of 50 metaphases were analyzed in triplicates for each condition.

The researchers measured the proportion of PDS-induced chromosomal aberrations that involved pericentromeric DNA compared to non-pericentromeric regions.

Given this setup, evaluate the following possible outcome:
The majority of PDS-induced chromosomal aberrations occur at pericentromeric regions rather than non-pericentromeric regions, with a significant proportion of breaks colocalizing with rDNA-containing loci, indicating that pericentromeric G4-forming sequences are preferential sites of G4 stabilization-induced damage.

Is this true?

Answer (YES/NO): YES